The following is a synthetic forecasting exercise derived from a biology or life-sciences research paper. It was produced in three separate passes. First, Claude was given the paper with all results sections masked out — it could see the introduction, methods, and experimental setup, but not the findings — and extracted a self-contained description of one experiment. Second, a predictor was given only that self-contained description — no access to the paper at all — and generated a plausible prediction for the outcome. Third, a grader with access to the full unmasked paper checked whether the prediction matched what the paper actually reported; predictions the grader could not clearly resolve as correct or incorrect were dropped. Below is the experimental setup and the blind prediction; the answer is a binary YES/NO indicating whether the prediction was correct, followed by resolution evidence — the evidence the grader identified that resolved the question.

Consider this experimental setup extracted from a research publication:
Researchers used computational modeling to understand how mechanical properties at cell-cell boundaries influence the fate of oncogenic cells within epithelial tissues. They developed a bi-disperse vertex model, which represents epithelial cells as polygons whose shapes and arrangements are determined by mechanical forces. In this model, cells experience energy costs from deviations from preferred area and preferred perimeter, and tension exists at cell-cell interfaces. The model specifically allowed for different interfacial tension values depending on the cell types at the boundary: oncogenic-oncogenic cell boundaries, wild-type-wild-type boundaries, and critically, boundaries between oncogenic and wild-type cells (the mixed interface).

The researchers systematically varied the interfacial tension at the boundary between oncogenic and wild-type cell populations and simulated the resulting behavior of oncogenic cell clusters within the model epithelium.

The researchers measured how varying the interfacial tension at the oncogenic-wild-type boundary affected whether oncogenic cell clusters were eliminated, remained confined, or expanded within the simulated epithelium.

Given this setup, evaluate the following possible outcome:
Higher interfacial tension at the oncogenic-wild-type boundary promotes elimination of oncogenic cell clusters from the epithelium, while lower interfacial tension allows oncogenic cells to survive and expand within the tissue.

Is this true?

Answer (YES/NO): NO